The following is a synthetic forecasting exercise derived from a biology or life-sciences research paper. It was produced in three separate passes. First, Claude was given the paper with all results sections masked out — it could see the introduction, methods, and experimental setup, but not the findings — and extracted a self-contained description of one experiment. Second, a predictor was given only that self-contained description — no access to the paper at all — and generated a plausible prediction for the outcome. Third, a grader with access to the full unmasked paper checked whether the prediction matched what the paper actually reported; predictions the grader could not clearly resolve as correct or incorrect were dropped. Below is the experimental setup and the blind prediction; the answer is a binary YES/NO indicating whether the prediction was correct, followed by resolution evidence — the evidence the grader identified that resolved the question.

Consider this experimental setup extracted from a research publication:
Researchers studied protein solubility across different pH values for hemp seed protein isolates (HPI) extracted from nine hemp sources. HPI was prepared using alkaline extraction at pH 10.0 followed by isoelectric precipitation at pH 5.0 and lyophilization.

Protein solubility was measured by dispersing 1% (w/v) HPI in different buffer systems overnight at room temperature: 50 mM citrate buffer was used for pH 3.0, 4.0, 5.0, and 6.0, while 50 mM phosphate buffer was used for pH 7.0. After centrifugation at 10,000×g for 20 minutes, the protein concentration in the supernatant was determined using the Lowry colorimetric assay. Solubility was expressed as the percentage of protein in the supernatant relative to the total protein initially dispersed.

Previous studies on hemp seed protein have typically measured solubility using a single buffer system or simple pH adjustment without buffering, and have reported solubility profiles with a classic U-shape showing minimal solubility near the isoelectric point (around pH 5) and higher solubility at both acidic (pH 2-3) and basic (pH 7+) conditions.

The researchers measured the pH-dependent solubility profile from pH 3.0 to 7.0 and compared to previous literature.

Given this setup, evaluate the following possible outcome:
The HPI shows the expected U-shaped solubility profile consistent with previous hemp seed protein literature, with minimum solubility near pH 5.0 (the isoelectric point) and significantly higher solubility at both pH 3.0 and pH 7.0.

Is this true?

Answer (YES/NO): NO